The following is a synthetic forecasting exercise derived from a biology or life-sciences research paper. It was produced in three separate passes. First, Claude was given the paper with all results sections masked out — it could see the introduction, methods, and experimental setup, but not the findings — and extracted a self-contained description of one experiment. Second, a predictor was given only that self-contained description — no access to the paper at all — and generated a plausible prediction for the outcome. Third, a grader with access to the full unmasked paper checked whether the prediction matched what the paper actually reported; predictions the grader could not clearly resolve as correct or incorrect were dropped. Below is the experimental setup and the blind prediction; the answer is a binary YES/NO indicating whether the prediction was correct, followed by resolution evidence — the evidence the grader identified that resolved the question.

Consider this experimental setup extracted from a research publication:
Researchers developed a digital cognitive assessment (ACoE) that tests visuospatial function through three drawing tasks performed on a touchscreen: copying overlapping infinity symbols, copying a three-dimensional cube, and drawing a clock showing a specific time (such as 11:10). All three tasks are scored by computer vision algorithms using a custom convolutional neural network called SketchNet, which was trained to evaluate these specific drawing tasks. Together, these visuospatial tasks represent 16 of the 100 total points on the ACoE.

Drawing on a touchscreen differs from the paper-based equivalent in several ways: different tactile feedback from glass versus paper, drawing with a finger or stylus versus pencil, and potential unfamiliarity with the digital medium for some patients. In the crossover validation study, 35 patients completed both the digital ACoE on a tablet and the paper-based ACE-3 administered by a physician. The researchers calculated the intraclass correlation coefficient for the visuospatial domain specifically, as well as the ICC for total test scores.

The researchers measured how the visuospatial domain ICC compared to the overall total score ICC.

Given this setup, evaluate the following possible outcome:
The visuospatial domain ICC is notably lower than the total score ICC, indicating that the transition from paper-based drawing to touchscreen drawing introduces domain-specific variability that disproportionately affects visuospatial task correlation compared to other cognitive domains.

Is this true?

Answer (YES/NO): NO